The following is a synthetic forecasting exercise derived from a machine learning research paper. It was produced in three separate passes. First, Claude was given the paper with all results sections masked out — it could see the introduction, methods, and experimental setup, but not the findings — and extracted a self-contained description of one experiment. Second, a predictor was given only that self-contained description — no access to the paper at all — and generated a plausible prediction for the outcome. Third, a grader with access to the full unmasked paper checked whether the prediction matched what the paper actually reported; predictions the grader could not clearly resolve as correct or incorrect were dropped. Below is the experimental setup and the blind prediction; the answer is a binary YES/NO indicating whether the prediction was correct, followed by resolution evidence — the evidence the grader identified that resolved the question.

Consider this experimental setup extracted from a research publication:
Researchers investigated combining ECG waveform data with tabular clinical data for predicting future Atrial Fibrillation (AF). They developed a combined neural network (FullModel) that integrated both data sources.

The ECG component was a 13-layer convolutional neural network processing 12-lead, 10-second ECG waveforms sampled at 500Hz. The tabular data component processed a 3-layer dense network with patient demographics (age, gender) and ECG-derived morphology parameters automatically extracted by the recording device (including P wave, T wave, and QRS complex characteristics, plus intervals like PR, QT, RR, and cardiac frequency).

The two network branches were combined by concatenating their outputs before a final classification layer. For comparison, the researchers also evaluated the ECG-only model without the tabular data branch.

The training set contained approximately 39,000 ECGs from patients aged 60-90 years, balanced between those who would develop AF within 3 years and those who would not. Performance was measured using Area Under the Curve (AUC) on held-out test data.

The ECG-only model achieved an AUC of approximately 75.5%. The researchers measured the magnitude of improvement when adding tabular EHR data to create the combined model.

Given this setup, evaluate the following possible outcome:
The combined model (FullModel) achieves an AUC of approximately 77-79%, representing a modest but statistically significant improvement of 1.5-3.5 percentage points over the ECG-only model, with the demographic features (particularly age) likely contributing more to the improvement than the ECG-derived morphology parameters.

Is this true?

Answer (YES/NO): NO